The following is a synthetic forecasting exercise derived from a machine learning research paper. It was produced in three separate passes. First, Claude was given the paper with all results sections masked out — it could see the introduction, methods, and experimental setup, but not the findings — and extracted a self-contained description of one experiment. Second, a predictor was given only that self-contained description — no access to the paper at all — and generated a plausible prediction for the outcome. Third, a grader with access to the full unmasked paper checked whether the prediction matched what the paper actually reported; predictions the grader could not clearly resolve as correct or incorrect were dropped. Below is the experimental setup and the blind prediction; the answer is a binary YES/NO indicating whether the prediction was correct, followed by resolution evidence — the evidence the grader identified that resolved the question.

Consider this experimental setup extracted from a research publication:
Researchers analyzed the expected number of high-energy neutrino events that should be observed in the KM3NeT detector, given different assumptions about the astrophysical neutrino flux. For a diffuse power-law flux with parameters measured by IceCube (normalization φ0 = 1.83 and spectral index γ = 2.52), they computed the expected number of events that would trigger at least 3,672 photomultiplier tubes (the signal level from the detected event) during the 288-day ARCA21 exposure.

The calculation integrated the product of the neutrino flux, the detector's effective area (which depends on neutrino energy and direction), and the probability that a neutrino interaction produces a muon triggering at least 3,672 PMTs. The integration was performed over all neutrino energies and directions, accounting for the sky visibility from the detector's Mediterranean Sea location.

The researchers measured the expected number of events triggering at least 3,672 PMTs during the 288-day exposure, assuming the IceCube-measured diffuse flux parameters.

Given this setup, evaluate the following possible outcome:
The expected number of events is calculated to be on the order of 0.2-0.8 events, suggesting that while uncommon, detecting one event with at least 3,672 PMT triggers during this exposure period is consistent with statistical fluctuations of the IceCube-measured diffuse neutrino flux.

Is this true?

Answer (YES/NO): NO